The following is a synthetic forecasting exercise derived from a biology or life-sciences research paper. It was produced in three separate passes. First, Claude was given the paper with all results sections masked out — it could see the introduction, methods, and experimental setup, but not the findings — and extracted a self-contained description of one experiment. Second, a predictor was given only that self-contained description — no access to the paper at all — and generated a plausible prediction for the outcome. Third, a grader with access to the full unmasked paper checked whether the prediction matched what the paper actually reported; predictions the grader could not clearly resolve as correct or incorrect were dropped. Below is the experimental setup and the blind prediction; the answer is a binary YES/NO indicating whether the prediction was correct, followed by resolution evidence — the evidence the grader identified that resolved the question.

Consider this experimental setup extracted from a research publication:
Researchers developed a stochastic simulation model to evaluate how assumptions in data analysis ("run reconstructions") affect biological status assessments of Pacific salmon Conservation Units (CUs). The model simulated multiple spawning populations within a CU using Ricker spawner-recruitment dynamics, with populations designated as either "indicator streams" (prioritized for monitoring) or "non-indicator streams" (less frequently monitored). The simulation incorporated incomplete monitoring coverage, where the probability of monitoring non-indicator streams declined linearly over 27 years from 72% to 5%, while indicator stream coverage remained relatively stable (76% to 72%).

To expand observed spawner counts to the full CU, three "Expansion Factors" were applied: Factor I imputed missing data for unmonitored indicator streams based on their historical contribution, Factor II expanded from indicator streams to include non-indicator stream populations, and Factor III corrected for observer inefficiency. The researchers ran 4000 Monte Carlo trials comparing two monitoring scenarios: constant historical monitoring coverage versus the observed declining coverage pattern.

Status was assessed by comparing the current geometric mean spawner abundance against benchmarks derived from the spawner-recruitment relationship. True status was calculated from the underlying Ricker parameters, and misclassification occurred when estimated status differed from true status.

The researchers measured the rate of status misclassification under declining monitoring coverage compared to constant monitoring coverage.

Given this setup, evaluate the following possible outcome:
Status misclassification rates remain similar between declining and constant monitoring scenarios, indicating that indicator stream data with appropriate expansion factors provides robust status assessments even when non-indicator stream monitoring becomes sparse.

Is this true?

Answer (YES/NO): YES